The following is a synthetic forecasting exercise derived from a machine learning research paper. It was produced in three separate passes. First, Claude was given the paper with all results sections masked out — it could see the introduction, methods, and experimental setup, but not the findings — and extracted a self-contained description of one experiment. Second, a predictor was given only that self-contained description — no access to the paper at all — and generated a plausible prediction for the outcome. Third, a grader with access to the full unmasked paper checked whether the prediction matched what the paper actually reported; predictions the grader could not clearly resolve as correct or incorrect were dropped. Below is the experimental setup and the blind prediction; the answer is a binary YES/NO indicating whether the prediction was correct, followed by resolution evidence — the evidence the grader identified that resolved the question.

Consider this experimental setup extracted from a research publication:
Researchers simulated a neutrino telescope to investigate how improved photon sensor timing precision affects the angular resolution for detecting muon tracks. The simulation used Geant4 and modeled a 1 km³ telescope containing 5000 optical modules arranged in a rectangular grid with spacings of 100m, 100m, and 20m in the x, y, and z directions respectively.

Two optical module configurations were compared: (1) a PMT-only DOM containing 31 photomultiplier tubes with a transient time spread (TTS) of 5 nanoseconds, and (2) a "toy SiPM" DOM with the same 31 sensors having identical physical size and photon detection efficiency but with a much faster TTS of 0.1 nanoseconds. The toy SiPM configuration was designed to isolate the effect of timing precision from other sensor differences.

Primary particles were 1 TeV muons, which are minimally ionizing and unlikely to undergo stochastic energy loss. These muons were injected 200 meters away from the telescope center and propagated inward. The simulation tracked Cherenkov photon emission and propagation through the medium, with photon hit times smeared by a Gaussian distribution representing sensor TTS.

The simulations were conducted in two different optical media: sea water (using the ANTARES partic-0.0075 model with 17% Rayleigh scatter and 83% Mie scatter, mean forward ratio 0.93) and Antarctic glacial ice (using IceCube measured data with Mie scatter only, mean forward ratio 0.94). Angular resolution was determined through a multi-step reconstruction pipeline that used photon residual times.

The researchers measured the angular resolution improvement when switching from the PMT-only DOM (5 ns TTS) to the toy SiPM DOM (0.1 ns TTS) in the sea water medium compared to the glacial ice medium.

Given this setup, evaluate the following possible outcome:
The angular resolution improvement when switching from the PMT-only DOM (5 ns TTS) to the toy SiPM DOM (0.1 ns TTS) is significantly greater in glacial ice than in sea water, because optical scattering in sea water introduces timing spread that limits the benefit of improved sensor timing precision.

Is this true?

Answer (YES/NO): NO